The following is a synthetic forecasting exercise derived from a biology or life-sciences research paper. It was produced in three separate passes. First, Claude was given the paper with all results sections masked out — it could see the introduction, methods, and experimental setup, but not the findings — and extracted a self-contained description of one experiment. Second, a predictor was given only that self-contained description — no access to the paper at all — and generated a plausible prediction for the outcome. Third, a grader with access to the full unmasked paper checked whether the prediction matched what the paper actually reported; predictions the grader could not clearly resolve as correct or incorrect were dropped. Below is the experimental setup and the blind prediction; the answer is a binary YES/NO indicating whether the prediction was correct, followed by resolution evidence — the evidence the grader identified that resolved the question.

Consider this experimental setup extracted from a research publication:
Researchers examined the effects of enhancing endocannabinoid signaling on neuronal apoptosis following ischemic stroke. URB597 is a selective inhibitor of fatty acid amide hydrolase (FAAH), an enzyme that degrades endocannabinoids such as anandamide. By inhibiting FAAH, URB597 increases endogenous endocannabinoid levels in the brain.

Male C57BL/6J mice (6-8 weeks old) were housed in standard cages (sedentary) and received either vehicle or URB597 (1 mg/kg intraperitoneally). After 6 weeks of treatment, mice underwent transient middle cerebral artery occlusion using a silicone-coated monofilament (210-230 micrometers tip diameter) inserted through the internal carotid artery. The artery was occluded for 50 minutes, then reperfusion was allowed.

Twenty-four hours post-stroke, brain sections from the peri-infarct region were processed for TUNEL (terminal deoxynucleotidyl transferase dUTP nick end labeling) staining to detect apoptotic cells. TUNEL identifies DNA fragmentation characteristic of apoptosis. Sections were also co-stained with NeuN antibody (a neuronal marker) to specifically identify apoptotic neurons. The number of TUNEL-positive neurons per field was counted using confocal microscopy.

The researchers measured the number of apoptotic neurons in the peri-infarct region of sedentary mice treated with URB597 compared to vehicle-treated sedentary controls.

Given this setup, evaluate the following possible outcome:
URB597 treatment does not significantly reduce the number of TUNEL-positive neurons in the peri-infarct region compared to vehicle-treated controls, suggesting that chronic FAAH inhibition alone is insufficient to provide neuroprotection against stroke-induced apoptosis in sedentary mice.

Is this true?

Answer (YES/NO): NO